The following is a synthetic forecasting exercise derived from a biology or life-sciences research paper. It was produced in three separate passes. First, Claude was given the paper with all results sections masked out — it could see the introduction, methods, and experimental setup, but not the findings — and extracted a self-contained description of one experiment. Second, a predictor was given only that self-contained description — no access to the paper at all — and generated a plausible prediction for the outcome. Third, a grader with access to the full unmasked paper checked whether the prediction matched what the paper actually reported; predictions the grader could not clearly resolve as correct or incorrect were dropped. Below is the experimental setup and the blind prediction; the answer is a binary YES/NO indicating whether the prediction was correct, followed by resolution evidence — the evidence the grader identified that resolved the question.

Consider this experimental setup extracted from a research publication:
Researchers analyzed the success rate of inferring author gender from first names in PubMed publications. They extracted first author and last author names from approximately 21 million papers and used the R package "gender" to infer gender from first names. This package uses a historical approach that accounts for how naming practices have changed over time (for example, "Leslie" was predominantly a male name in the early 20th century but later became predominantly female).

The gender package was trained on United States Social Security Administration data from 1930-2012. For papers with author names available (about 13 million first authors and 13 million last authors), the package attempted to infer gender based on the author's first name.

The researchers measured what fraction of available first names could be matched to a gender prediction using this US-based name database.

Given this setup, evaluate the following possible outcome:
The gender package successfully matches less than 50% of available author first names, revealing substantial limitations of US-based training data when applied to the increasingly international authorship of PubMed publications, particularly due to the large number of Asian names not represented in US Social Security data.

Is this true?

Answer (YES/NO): NO